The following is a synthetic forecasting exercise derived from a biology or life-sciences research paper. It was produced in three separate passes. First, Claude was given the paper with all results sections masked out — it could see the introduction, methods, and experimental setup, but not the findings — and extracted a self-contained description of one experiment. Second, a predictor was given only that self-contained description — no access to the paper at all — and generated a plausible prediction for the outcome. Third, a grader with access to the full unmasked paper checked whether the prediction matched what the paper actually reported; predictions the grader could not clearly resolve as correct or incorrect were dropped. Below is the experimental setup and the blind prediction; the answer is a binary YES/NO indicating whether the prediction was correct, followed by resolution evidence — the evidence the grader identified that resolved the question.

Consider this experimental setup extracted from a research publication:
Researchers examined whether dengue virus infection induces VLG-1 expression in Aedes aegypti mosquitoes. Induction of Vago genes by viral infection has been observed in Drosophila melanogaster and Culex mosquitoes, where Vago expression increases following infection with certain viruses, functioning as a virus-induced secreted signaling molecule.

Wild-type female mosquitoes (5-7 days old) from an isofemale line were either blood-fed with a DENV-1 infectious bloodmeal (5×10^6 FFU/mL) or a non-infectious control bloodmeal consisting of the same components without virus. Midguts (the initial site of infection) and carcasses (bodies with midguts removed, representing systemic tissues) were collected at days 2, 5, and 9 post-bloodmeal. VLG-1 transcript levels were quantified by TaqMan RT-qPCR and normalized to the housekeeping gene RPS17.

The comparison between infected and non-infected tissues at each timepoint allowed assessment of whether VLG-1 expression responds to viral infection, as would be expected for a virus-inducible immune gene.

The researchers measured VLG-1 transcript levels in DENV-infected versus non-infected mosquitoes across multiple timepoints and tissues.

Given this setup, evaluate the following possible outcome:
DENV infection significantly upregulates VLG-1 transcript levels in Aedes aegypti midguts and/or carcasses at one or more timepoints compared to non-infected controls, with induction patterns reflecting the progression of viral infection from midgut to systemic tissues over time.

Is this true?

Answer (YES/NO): NO